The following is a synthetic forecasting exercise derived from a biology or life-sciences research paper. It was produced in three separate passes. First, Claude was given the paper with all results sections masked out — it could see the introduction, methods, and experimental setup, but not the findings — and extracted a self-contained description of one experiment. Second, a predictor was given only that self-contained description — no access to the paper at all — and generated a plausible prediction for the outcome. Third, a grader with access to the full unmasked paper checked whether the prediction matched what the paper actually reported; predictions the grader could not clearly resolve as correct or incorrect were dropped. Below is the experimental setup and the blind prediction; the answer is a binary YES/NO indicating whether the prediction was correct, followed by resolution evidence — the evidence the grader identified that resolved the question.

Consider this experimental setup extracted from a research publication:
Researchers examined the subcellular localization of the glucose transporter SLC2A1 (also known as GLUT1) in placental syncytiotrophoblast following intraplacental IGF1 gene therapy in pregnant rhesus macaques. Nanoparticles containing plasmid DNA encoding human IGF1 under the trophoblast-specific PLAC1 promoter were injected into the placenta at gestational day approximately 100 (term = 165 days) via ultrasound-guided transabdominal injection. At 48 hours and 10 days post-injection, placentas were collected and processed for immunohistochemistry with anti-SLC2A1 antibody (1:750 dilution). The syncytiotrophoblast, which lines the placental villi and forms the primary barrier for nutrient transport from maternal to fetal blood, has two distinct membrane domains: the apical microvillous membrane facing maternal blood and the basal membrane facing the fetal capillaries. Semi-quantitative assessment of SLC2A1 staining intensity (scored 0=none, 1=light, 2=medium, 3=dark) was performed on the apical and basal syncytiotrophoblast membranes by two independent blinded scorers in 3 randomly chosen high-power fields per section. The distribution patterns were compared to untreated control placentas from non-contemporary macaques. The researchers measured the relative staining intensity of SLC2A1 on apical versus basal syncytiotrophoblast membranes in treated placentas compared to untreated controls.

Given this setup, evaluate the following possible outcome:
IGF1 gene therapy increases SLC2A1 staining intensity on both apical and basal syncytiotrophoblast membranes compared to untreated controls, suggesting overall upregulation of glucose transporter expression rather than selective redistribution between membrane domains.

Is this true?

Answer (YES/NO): NO